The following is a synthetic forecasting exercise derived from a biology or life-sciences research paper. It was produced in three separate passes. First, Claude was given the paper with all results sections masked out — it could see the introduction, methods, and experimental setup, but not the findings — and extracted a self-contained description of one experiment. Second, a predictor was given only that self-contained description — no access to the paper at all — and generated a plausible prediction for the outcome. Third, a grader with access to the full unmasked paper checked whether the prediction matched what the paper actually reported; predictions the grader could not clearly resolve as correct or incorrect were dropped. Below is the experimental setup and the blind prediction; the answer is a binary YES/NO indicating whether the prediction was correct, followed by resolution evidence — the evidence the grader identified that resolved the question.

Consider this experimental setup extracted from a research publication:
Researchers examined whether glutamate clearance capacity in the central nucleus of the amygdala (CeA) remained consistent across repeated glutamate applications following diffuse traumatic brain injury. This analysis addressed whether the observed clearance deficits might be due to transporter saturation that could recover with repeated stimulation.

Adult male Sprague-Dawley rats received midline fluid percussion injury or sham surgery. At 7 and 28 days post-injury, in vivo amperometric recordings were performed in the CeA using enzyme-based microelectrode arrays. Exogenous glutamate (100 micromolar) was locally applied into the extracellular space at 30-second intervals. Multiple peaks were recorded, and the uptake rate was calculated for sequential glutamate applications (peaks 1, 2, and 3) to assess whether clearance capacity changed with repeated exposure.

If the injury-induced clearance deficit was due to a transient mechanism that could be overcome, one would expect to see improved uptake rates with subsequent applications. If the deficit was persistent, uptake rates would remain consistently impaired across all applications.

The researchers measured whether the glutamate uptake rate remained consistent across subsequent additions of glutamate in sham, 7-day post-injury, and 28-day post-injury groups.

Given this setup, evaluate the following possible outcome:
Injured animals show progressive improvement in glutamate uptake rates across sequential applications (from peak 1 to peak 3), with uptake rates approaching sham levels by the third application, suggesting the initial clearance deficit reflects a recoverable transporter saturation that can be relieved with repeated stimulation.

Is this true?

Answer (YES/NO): NO